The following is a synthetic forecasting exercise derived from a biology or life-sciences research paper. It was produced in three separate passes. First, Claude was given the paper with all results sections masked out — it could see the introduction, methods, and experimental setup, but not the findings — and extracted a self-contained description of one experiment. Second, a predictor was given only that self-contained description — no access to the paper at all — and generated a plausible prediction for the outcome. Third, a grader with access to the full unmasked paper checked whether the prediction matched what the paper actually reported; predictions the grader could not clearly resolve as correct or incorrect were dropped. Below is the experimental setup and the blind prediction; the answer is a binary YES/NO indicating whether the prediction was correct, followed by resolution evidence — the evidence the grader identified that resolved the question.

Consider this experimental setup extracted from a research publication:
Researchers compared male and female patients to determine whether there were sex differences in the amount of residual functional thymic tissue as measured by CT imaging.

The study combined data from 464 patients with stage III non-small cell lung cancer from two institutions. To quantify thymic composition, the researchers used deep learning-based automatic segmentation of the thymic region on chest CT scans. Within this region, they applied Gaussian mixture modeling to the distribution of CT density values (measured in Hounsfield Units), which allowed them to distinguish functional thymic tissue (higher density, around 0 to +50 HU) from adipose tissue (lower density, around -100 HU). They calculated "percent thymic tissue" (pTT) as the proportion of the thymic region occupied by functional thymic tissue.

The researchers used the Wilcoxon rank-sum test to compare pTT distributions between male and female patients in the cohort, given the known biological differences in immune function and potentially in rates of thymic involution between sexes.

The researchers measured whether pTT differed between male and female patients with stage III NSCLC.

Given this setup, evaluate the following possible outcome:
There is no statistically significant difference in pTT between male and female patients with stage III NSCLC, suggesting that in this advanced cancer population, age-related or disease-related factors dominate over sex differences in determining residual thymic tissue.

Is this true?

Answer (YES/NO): NO